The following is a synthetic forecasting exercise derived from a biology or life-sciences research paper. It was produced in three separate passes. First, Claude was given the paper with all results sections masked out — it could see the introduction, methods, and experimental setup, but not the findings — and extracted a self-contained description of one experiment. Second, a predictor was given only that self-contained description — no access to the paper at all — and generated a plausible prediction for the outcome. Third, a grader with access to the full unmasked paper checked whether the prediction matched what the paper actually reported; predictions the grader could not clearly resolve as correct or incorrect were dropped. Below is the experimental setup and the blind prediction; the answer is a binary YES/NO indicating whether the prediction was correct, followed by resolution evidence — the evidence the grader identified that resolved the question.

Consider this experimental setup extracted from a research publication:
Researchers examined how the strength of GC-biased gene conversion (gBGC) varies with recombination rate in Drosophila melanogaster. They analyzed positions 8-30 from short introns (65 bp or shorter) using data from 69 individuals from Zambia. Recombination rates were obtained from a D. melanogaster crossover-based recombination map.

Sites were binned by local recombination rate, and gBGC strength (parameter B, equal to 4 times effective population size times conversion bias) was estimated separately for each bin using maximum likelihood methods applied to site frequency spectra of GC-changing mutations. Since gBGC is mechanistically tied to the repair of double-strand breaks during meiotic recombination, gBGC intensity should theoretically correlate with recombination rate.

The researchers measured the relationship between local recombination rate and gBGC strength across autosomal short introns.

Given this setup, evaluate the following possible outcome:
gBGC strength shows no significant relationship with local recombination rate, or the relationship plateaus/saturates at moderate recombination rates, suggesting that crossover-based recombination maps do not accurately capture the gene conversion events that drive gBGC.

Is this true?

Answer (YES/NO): YES